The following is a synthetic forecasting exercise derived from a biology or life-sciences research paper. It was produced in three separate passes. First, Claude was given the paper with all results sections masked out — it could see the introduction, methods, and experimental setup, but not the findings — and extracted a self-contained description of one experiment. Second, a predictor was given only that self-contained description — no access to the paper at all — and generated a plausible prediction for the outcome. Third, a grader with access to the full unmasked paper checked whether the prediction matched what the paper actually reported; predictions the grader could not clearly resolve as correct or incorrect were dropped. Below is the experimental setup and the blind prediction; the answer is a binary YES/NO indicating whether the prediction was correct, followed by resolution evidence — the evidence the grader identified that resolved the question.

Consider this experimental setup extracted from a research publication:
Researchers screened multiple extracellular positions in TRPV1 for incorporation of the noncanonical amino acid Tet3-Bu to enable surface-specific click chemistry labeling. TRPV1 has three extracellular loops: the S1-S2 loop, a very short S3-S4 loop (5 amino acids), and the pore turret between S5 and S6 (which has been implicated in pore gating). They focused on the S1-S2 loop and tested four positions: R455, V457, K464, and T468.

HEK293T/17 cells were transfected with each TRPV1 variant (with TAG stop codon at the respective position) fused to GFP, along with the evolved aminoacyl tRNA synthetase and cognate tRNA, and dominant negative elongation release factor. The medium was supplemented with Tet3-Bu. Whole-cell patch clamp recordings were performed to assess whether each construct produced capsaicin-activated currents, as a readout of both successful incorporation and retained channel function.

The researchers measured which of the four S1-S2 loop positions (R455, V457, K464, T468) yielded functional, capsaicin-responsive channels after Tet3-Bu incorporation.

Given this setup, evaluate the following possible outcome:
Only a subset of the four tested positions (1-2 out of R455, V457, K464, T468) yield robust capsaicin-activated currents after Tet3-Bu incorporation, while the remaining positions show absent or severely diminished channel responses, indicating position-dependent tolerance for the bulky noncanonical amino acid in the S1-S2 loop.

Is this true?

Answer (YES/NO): YES